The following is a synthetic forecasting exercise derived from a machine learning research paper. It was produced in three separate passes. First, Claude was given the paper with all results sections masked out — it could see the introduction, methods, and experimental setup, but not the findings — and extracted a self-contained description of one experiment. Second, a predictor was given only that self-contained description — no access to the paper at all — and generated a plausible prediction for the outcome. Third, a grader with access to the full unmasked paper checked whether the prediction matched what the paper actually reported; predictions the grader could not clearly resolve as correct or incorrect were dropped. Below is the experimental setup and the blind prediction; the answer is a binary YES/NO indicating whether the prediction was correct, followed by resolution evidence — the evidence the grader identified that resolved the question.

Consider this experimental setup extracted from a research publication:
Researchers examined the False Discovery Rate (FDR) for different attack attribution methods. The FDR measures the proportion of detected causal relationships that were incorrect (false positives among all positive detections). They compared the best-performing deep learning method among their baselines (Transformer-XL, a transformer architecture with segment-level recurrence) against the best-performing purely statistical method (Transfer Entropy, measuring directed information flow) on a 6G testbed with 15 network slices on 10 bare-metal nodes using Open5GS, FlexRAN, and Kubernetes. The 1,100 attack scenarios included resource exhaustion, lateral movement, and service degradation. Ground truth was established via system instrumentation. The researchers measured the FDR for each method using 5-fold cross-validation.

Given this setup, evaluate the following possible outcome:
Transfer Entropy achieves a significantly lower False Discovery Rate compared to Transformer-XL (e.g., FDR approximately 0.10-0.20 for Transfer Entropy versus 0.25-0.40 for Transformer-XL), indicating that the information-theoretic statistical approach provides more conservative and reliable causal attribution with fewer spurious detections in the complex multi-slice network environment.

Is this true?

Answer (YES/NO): NO